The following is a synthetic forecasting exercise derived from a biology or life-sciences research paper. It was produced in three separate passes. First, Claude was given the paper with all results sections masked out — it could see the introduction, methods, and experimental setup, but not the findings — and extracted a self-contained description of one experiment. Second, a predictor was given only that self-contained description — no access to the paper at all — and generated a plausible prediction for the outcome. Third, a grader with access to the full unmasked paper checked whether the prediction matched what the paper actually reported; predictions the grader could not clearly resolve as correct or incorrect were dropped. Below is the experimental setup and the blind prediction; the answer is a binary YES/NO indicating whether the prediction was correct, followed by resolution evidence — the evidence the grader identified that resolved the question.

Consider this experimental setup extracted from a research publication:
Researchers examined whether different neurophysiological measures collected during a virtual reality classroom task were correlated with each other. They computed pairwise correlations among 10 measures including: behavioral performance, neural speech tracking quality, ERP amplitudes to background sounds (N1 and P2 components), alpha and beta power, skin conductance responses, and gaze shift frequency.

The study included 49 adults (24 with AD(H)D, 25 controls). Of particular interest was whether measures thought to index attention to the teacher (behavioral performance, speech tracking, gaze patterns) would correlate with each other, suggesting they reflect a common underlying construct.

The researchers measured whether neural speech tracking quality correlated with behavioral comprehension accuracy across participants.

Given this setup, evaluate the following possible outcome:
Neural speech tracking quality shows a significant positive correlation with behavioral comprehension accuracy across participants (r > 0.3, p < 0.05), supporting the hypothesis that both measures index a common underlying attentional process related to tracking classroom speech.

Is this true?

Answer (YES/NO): NO